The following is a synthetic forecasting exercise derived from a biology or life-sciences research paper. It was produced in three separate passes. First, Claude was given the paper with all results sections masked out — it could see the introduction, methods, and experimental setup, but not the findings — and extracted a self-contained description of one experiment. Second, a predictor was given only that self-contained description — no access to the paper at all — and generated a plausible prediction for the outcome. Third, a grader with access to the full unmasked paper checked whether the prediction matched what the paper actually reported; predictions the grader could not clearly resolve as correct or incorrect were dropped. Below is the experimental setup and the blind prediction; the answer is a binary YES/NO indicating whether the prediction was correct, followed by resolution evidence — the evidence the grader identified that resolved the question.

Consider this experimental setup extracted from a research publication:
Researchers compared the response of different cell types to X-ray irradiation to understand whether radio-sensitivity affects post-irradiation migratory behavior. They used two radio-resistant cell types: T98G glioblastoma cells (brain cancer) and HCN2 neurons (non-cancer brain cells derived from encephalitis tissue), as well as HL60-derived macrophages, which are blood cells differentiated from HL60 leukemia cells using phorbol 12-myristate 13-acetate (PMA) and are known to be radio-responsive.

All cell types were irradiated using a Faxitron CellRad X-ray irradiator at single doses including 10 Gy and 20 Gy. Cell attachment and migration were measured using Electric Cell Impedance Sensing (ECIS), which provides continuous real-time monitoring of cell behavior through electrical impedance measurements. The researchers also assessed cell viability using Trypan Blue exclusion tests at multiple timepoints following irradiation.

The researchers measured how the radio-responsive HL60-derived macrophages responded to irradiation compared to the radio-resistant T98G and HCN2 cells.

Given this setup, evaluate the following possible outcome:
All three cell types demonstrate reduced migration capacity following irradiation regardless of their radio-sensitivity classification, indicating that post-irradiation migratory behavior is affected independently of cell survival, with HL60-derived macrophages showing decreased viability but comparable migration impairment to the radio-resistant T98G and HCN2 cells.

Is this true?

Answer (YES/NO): NO